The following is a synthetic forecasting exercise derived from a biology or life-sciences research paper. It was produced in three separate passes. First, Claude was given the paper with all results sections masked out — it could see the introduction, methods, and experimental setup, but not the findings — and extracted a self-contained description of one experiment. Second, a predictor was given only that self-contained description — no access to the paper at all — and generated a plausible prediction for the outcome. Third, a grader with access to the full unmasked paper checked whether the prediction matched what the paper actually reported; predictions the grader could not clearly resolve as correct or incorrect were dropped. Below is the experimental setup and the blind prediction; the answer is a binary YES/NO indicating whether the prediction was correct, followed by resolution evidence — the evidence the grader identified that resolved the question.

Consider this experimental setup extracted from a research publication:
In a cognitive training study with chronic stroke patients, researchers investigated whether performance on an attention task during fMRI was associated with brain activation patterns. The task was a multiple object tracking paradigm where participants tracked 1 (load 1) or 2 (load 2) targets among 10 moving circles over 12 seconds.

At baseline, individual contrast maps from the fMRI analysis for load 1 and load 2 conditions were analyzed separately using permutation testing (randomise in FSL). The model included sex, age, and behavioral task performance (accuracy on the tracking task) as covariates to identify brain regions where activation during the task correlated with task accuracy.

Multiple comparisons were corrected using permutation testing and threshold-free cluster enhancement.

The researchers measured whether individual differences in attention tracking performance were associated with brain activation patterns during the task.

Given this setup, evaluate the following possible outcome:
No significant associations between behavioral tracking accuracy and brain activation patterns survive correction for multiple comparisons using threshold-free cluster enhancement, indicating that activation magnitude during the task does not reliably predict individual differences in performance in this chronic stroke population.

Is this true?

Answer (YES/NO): YES